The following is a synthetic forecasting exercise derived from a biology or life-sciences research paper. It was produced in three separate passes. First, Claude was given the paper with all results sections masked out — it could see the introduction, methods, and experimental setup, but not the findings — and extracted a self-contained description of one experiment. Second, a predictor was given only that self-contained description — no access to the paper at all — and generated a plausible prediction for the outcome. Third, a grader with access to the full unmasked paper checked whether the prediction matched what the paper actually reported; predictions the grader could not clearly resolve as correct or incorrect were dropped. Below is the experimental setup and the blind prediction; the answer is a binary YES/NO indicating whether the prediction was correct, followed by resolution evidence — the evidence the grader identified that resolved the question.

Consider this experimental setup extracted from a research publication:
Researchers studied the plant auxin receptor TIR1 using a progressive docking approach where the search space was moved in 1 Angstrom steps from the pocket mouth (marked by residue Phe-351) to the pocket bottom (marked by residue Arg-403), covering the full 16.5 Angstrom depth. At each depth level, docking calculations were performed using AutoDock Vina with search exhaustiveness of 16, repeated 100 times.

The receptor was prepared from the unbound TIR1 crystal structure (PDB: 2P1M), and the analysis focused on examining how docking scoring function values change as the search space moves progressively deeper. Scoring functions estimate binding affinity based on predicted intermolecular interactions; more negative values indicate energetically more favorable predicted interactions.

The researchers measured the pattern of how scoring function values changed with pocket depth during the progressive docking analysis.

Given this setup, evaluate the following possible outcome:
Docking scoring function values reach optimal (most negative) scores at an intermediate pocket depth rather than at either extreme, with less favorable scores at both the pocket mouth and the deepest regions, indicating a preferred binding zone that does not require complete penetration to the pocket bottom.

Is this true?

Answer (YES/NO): NO